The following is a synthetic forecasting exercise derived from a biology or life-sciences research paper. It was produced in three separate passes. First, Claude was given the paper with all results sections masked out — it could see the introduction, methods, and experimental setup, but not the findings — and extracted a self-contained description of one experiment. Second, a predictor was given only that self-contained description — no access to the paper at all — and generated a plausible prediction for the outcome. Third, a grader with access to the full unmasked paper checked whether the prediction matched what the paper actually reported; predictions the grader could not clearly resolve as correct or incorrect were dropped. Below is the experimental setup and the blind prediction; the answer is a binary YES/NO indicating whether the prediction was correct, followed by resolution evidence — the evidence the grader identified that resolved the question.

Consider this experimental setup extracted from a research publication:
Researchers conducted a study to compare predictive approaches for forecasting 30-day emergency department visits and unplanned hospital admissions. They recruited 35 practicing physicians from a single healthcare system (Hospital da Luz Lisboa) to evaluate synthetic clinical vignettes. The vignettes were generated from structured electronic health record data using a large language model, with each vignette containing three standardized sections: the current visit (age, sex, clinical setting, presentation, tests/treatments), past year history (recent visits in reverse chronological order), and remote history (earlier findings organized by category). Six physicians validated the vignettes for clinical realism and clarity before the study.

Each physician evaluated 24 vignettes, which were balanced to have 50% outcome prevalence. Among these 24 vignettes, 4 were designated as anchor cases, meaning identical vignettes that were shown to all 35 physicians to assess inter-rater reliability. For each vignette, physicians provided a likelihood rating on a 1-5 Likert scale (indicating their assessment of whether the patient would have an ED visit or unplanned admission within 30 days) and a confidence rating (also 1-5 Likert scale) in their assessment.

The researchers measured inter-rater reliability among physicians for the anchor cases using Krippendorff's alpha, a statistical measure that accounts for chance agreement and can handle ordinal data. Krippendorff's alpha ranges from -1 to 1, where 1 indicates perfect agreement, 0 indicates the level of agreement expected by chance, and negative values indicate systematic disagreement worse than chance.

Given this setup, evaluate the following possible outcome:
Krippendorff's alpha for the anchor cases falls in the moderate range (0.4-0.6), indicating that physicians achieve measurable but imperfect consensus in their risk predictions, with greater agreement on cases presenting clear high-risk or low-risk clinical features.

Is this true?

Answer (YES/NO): NO